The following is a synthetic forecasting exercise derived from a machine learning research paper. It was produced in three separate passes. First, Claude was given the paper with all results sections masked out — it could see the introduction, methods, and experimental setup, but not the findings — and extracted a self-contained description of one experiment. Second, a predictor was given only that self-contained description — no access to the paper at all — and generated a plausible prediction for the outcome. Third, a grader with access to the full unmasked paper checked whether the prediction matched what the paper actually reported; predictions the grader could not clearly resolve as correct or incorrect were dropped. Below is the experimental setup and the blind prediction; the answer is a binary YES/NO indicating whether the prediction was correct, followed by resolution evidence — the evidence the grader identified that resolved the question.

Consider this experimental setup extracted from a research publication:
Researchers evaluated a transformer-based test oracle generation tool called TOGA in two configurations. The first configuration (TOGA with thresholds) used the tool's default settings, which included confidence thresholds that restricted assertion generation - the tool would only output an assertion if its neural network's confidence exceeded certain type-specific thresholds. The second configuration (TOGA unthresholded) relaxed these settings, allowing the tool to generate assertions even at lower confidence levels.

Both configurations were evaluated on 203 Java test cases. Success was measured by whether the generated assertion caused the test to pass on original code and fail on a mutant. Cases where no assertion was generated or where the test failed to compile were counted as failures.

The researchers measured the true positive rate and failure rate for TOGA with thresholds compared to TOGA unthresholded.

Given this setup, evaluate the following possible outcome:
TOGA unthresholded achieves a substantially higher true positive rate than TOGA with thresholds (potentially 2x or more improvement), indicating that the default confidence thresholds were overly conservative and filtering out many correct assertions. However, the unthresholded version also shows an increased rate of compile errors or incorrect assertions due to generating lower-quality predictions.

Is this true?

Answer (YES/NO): NO